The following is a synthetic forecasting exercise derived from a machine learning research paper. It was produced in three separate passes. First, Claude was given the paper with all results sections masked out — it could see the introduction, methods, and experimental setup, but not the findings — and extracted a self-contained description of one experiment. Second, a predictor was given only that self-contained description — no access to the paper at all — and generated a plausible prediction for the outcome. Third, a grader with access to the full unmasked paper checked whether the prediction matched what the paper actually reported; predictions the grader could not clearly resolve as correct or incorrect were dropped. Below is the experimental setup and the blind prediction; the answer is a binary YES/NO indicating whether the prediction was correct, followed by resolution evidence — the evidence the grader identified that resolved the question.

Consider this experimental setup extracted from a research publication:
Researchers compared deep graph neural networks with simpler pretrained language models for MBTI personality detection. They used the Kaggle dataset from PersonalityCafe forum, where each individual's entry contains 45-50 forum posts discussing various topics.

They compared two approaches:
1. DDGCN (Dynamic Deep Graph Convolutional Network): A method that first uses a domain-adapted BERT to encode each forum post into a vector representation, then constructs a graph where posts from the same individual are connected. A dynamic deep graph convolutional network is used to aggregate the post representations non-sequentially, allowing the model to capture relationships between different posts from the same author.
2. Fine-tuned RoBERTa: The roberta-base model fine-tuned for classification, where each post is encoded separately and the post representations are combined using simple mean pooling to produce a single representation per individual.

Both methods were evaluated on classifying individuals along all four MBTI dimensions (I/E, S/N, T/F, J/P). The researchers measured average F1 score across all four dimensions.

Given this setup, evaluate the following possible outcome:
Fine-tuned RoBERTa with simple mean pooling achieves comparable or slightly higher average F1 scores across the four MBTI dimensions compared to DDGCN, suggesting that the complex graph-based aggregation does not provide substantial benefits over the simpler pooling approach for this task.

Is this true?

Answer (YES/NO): NO